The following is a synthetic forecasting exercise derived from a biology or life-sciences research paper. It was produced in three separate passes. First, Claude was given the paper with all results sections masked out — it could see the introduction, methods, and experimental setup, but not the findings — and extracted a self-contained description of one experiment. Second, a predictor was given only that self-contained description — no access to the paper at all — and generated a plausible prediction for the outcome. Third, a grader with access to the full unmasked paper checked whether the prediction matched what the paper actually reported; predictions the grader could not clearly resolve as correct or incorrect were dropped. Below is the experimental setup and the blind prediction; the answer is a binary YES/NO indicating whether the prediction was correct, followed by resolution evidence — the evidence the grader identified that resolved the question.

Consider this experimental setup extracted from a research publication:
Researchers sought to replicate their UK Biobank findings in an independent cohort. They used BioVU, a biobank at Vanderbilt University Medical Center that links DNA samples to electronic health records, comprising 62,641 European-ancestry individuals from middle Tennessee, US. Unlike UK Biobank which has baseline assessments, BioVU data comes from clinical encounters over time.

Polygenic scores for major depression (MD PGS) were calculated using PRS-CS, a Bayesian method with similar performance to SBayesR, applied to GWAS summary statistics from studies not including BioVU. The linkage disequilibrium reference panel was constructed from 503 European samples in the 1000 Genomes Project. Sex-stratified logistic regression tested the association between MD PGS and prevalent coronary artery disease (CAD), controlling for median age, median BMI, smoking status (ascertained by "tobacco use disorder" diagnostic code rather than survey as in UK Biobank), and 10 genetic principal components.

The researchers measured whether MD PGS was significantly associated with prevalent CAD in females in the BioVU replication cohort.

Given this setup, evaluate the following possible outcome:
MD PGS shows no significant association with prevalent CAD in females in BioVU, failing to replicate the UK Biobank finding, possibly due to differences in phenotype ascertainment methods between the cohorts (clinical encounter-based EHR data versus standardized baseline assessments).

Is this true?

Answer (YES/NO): NO